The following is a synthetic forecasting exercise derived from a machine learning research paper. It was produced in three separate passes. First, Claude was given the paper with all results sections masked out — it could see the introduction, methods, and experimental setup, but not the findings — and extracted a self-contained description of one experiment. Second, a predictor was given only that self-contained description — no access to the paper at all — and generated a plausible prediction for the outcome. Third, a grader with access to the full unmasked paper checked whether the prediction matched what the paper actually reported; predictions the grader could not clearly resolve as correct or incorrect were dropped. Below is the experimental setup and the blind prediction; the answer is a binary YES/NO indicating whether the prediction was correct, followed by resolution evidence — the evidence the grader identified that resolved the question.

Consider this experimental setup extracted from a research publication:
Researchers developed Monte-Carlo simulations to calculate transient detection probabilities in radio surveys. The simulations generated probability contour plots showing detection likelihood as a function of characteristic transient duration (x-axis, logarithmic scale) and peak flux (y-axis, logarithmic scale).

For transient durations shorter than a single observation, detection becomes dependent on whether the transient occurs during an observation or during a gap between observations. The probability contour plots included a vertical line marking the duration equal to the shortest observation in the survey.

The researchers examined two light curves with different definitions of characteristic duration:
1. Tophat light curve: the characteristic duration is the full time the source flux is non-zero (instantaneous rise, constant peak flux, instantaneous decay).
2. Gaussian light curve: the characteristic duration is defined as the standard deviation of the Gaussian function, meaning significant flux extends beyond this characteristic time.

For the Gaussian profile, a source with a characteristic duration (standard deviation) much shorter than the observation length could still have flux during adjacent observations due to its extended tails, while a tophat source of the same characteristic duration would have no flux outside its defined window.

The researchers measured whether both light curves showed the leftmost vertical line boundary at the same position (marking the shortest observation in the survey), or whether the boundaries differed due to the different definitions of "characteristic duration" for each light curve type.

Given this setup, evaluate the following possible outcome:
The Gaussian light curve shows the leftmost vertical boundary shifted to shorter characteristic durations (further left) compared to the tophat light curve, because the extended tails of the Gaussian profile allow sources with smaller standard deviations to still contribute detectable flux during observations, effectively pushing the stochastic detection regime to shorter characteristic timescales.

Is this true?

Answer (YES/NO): NO